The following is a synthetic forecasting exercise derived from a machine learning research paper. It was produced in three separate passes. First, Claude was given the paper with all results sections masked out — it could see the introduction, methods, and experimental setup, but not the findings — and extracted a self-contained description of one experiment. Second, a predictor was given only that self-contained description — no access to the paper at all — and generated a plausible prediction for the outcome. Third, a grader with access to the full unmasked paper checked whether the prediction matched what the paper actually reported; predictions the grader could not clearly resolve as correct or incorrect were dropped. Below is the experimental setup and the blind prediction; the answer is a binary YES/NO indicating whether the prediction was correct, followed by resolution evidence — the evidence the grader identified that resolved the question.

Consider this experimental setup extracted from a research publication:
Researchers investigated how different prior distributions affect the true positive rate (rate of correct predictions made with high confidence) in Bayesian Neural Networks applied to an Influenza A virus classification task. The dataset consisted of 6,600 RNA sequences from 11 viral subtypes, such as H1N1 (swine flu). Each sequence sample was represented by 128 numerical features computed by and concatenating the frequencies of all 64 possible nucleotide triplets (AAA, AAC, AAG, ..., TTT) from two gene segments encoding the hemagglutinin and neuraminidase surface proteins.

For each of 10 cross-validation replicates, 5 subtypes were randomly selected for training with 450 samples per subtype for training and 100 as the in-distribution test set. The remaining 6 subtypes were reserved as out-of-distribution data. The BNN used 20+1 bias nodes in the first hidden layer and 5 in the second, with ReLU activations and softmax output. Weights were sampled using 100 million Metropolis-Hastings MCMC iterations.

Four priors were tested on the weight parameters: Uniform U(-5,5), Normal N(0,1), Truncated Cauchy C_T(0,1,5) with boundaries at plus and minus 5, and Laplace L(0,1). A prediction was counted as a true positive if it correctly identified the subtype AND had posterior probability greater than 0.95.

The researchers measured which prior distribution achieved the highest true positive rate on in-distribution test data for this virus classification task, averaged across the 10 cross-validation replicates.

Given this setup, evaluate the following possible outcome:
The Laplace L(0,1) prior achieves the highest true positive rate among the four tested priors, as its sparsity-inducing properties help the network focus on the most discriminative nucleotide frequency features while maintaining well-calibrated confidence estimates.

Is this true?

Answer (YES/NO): NO